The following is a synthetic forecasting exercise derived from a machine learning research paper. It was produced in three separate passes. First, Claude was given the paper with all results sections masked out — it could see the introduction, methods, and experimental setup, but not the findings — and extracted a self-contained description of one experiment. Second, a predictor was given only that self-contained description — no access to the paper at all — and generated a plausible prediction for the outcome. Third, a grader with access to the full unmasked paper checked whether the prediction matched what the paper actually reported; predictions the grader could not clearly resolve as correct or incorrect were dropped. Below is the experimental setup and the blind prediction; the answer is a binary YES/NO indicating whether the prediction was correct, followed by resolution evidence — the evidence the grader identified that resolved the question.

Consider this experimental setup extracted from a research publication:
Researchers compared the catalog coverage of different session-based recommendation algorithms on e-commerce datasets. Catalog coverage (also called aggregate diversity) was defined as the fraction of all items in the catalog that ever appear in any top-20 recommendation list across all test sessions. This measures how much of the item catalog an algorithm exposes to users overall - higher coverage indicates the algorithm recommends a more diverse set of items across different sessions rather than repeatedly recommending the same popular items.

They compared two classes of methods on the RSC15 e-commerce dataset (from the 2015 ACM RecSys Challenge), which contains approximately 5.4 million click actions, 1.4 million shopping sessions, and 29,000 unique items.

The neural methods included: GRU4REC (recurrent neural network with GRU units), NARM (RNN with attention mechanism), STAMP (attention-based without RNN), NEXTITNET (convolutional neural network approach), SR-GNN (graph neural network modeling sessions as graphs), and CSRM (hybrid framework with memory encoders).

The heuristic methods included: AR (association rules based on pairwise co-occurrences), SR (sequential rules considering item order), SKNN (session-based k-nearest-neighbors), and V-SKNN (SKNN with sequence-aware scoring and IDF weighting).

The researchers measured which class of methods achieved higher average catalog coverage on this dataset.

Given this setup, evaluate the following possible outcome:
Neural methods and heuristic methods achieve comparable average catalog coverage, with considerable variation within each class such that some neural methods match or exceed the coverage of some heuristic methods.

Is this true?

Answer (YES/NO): YES